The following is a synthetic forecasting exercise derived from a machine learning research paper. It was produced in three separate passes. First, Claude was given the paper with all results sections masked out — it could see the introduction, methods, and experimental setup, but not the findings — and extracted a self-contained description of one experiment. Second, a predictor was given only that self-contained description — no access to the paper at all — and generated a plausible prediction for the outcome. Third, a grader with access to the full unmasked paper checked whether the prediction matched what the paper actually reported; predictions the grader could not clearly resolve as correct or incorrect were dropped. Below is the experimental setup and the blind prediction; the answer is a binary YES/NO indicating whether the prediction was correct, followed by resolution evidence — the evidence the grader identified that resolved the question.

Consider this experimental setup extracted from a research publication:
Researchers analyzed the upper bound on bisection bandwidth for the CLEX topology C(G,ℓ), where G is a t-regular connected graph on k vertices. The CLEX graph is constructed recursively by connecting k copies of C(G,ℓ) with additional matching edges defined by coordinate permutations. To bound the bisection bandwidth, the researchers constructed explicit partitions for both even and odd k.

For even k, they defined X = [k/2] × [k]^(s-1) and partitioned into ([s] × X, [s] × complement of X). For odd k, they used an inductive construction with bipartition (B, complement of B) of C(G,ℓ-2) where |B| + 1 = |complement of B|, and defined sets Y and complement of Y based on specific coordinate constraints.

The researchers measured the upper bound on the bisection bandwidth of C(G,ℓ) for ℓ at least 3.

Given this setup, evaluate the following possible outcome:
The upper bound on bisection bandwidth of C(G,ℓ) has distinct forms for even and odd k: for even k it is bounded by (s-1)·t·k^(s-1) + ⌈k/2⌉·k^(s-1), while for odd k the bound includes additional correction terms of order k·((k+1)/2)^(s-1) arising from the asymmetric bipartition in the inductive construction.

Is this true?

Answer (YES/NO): NO